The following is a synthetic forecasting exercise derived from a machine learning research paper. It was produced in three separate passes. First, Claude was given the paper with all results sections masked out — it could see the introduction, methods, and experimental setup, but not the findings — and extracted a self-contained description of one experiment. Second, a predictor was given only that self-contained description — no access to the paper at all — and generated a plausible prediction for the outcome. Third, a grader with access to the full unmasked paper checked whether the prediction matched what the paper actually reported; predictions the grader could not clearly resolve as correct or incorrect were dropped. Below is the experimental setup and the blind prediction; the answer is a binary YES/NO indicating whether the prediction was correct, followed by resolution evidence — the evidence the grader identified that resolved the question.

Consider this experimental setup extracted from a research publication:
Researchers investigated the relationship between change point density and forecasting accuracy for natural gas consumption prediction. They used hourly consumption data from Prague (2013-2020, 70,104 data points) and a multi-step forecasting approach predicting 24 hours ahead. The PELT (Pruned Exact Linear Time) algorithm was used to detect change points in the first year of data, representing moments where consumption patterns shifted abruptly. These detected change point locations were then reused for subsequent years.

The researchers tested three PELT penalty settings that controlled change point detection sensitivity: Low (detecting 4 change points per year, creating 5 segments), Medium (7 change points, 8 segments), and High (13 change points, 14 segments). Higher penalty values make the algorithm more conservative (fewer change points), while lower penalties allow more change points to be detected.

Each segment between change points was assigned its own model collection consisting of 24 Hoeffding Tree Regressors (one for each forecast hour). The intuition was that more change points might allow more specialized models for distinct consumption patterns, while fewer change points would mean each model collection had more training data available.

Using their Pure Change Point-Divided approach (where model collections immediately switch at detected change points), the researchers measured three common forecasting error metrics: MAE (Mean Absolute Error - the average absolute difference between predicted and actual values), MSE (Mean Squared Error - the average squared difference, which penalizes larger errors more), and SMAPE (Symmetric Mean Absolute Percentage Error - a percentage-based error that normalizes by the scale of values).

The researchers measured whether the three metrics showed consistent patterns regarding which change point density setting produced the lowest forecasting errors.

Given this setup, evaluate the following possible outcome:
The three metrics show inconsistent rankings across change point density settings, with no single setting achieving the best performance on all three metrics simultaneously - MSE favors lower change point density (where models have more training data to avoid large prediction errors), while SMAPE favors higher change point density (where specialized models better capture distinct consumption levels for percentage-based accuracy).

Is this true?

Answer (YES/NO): NO